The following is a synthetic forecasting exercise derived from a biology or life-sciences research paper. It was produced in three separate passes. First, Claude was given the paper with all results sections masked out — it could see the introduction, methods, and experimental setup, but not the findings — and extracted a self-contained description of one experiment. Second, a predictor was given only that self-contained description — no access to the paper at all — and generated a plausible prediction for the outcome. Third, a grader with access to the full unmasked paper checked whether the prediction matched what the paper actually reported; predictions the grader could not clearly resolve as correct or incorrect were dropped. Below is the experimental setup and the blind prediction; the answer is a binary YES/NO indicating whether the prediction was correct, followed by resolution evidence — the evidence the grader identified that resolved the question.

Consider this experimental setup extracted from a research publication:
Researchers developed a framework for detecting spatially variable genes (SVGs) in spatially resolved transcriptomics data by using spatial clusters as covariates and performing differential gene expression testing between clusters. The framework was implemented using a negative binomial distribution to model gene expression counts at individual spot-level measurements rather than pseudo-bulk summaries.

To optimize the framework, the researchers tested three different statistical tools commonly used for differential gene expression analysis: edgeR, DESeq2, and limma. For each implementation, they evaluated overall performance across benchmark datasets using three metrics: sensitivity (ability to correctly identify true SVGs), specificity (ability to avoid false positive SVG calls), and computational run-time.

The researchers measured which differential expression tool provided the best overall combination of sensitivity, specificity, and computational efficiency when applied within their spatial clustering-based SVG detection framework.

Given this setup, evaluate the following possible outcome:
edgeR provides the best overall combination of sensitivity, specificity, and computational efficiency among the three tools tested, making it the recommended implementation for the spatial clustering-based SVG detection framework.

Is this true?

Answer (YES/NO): YES